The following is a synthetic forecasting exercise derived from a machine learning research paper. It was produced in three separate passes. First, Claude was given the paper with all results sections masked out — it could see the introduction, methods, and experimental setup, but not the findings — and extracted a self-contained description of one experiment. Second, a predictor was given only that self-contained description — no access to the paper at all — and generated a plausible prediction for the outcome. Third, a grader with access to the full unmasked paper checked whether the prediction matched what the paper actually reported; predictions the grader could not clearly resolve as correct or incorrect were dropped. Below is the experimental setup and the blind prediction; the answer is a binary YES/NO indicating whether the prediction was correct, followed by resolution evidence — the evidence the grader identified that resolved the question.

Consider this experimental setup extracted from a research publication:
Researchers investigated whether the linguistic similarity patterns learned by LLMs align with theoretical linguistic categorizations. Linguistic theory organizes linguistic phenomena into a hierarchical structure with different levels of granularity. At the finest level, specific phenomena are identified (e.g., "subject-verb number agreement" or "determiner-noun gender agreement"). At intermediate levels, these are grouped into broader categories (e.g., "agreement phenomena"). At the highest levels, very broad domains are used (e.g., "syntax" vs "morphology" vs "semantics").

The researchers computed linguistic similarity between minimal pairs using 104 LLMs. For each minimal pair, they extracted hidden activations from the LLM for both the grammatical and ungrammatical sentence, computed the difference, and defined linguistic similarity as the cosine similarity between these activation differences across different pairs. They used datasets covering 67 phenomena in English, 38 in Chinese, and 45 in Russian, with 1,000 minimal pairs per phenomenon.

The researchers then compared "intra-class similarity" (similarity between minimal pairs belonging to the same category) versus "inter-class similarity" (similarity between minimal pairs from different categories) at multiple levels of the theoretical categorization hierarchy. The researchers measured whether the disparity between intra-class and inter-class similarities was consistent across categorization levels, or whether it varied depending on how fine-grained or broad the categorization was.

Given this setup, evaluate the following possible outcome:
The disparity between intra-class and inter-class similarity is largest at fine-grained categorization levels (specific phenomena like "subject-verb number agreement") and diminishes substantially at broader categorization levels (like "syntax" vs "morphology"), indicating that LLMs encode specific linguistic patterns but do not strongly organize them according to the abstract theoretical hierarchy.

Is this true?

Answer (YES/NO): YES